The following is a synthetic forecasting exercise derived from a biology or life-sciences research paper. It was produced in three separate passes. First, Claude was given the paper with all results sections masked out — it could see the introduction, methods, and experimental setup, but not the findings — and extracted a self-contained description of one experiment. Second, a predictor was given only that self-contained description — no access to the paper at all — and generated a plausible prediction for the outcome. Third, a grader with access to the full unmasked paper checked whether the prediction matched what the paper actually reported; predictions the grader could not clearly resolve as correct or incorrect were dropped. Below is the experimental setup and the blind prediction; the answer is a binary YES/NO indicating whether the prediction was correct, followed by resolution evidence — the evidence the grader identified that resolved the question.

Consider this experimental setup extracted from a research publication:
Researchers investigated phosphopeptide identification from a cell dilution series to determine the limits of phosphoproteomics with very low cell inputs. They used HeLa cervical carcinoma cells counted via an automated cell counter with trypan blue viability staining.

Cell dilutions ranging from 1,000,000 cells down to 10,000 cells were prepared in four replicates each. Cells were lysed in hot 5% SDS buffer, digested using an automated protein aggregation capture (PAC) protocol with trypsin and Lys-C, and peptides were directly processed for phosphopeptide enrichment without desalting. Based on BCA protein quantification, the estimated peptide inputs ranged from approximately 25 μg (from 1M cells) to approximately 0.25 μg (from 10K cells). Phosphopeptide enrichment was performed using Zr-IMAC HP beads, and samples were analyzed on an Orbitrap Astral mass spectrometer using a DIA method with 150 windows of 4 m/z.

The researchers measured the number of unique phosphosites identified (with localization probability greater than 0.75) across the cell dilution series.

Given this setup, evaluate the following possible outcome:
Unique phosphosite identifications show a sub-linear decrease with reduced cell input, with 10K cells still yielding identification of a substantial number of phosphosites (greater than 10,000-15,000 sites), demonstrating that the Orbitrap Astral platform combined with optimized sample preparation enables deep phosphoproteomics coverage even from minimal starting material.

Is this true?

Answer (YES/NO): NO